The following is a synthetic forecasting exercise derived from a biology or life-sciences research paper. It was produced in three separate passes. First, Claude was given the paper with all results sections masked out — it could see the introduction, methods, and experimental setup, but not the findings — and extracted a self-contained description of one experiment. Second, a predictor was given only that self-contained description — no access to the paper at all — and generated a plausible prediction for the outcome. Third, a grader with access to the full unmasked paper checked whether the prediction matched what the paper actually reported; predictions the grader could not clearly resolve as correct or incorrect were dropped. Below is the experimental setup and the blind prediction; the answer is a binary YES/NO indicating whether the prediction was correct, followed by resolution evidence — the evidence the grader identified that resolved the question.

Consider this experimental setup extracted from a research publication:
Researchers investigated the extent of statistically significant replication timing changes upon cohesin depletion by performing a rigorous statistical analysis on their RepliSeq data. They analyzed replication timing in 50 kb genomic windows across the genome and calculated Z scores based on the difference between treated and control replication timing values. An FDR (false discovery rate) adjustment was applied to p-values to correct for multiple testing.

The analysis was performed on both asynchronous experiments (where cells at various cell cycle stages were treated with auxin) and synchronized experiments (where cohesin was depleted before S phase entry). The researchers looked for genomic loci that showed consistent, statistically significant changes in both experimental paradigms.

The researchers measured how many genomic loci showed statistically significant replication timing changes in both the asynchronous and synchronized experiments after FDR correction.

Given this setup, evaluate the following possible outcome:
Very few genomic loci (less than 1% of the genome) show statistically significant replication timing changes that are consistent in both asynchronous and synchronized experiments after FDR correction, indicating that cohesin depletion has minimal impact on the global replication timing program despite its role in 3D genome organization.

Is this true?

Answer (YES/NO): YES